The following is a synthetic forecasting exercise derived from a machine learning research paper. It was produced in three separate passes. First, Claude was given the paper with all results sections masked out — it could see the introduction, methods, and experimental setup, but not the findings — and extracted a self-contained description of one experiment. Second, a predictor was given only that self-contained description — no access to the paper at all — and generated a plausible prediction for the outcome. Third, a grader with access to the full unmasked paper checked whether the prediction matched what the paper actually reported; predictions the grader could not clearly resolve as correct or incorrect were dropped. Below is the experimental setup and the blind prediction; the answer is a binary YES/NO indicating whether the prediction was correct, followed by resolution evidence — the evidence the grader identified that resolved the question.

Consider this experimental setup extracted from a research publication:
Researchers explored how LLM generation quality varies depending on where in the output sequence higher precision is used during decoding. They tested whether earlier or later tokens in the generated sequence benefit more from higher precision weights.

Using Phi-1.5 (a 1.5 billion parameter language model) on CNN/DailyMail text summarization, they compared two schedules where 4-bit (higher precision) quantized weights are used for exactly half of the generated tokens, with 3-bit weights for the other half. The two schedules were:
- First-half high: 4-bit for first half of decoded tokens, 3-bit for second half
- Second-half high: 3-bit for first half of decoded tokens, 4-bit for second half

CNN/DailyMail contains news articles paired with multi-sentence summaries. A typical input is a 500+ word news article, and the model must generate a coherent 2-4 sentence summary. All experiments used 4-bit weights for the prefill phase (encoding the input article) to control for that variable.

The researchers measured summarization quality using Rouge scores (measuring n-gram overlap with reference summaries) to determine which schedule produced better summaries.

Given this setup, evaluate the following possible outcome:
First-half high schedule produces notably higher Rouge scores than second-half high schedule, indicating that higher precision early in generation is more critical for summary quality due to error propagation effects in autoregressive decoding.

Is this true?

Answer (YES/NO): YES